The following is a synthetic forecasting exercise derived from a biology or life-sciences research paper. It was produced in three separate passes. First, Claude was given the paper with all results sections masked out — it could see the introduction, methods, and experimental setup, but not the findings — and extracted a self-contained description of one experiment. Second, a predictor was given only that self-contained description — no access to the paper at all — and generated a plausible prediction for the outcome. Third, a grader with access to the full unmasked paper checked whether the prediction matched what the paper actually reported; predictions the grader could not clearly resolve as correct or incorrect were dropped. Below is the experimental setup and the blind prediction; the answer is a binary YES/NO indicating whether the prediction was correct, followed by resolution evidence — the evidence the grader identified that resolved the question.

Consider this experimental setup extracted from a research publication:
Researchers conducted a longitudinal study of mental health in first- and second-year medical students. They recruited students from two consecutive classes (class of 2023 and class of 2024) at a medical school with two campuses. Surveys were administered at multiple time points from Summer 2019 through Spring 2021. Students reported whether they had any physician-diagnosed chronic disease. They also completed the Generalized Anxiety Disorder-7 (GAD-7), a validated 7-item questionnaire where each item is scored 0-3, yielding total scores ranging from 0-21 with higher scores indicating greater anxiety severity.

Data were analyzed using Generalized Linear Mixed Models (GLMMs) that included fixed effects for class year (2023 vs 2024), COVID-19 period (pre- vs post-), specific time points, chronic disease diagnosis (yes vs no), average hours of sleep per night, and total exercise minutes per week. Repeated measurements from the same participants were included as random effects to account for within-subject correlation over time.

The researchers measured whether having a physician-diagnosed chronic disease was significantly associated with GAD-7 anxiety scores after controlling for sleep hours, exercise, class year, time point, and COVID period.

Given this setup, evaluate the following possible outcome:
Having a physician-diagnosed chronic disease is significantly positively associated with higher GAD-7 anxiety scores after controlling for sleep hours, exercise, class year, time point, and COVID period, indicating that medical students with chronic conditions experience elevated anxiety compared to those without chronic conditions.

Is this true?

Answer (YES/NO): YES